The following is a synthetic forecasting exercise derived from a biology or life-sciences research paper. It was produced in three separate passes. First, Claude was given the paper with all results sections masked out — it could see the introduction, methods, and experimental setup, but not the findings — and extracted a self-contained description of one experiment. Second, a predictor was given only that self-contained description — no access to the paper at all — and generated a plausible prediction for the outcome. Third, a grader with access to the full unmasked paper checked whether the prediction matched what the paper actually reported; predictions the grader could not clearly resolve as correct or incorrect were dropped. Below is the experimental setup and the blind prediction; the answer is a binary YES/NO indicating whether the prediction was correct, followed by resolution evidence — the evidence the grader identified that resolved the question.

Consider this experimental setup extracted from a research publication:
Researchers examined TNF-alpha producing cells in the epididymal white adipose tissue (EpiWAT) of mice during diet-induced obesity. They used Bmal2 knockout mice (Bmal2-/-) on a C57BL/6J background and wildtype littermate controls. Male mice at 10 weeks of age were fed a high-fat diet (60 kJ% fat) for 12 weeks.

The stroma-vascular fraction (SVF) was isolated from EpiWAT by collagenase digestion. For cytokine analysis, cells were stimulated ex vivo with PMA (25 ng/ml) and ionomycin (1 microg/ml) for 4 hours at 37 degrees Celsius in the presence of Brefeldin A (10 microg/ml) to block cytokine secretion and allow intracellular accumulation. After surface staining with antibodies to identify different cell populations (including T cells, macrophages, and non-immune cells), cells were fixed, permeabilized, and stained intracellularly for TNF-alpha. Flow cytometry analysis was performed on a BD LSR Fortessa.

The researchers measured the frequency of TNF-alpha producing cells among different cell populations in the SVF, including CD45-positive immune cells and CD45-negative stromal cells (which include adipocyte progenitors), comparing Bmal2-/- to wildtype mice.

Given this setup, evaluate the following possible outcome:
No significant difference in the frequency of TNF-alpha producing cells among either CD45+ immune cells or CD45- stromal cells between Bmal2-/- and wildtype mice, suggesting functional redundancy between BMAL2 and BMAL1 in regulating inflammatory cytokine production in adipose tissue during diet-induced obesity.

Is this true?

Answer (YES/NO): NO